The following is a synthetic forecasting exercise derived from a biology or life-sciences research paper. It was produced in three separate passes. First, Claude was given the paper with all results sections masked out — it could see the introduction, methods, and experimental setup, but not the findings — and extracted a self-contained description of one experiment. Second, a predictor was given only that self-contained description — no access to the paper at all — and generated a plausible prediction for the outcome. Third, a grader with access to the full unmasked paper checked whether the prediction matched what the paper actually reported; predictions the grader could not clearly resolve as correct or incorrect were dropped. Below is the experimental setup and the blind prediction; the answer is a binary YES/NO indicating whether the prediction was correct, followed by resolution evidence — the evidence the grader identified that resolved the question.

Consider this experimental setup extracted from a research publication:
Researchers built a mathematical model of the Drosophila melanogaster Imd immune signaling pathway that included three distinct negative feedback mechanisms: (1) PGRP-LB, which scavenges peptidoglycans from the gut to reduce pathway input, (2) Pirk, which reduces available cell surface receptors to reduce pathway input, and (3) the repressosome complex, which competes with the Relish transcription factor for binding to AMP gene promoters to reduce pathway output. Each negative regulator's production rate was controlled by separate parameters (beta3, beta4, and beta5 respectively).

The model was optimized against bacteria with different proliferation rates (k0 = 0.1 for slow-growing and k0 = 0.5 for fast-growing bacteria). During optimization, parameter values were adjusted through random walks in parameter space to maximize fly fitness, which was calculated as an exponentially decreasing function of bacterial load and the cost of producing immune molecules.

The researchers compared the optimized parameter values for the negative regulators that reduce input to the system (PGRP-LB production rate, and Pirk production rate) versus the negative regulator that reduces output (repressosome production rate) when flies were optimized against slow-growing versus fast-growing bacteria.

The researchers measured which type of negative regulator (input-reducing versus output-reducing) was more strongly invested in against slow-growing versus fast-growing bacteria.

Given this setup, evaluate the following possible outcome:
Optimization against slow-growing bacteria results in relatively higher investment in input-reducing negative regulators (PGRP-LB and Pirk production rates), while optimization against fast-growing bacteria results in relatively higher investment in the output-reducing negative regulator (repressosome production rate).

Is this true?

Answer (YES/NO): YES